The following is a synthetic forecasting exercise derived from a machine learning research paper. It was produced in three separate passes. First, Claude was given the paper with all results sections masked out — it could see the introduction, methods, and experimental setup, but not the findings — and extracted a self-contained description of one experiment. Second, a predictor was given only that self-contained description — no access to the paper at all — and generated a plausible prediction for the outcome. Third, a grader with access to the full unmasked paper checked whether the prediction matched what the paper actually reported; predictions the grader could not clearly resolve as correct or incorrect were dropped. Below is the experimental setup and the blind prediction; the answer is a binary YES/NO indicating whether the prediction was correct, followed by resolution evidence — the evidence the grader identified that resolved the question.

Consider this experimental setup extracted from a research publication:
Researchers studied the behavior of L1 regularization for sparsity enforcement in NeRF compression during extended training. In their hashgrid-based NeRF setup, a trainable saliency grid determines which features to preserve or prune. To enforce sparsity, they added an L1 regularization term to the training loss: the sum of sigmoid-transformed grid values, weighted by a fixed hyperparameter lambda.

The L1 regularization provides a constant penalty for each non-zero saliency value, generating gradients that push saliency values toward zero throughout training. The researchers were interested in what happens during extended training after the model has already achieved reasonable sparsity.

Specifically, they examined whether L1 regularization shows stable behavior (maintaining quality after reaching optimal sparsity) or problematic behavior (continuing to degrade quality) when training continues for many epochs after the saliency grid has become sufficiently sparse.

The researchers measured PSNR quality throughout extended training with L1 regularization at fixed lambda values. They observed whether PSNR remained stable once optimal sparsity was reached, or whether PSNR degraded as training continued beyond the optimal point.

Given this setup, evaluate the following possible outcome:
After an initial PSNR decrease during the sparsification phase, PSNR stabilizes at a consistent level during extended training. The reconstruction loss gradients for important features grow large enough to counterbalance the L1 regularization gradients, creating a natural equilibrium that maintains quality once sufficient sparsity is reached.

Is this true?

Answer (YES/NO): NO